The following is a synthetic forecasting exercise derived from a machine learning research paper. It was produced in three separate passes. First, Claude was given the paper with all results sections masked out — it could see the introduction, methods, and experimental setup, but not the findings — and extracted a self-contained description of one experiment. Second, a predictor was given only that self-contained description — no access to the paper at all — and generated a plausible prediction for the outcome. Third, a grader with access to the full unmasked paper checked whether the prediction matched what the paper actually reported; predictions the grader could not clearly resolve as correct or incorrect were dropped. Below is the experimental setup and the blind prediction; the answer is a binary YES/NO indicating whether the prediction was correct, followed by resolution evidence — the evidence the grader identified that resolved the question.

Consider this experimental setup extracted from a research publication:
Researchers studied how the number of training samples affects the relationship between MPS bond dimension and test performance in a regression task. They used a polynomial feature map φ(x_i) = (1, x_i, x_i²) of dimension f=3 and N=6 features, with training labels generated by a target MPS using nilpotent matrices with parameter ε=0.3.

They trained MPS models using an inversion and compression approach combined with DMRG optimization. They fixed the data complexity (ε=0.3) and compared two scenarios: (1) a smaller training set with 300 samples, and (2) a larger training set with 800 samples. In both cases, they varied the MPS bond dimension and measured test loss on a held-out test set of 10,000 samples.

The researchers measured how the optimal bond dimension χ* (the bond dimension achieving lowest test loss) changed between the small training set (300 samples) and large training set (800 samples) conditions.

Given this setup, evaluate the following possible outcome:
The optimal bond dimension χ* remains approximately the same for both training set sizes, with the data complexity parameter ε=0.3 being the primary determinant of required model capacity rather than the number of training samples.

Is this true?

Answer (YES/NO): NO